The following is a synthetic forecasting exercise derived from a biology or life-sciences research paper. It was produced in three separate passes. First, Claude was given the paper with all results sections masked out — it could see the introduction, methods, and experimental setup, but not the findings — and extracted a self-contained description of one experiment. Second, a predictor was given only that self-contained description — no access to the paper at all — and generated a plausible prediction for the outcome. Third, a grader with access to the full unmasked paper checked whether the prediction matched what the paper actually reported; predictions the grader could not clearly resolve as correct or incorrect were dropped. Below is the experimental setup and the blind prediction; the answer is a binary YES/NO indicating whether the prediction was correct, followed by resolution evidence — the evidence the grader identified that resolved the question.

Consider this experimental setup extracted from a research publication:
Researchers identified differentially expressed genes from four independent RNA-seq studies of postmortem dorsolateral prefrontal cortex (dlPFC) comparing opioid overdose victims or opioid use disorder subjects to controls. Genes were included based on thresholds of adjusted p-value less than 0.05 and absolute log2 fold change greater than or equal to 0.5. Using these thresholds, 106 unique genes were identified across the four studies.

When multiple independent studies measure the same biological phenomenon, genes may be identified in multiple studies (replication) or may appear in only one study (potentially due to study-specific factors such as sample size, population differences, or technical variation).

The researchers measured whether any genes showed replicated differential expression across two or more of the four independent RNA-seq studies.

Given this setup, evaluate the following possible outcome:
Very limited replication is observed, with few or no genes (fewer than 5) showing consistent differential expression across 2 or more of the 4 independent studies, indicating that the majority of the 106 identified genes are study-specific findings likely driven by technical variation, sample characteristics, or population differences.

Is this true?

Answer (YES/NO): YES